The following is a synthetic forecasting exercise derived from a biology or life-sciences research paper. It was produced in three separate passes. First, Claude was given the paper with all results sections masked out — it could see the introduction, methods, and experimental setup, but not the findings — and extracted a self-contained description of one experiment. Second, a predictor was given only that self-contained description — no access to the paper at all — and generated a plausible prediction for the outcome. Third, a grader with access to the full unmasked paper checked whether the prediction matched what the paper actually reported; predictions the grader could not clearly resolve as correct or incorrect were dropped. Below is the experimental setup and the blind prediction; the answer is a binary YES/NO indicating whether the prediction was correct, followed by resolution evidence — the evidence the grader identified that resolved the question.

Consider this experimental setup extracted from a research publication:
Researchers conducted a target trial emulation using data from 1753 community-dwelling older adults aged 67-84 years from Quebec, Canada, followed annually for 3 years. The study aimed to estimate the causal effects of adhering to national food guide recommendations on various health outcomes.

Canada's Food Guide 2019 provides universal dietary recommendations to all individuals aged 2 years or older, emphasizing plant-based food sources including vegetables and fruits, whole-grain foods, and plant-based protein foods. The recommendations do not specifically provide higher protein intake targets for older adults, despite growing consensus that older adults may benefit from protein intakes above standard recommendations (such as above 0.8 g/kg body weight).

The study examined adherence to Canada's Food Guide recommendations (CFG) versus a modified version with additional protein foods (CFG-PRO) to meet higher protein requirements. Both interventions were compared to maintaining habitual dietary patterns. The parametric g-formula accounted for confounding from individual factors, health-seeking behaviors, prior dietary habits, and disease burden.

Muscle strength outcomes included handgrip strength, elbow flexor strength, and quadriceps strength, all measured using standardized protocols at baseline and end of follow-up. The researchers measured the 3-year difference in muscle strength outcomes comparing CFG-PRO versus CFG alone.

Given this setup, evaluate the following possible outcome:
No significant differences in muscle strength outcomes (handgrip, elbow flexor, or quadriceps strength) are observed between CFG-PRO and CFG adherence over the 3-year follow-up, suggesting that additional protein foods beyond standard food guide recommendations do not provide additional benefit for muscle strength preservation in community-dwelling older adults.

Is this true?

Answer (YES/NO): YES